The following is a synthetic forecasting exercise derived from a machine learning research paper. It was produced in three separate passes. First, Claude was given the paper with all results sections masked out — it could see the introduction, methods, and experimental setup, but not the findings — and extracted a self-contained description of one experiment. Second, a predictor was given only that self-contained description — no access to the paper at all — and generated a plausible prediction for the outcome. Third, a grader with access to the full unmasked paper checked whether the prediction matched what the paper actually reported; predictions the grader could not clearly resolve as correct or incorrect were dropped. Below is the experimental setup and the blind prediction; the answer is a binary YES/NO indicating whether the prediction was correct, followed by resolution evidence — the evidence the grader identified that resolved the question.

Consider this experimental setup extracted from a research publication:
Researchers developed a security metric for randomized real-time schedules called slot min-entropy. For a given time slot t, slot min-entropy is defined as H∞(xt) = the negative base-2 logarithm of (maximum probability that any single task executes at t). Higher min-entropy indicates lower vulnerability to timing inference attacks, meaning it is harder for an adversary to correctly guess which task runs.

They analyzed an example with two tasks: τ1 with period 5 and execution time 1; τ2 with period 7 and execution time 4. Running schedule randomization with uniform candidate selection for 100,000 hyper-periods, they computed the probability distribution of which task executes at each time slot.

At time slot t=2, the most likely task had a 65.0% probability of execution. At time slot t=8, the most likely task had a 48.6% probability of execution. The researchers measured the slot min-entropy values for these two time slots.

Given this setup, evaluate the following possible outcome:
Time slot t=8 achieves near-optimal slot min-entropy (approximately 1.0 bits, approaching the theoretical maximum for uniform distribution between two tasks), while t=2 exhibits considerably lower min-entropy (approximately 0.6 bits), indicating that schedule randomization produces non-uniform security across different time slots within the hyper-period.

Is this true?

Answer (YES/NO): NO